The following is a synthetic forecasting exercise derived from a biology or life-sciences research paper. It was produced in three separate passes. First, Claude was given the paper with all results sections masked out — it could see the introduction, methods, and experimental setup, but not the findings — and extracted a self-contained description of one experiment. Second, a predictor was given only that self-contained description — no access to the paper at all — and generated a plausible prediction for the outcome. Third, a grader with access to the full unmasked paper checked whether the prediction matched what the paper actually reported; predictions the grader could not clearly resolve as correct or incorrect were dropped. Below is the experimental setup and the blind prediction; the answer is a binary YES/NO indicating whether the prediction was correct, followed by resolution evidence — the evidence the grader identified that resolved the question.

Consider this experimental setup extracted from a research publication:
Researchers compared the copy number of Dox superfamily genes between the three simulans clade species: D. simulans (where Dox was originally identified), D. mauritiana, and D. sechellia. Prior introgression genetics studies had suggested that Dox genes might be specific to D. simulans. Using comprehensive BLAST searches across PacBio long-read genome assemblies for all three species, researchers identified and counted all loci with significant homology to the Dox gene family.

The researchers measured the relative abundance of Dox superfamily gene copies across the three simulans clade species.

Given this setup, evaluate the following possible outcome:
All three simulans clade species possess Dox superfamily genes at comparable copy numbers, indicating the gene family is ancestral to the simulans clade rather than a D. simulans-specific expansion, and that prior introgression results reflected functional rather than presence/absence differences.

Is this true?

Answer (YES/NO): NO